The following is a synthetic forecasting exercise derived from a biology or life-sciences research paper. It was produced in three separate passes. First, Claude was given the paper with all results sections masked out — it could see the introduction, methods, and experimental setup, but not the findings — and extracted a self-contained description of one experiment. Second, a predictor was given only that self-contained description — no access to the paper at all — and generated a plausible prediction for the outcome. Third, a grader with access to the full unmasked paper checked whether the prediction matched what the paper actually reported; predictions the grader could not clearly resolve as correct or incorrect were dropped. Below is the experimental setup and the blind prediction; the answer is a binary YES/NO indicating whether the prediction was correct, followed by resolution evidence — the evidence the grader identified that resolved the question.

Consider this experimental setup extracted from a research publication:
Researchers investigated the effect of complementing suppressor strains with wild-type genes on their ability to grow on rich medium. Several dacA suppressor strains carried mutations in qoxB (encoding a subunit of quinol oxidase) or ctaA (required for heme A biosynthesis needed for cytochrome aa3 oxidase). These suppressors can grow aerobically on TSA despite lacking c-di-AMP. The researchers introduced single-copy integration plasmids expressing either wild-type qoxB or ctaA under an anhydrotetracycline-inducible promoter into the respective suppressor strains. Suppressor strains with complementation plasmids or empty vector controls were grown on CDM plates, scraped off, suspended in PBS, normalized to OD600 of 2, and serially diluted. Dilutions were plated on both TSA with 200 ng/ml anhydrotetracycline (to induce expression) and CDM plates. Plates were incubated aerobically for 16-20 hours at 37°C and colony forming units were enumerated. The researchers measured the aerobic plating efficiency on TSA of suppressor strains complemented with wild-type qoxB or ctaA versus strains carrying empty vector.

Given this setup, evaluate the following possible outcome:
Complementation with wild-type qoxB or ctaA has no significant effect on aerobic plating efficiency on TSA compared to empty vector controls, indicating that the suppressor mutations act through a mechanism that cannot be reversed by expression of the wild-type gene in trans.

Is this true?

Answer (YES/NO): NO